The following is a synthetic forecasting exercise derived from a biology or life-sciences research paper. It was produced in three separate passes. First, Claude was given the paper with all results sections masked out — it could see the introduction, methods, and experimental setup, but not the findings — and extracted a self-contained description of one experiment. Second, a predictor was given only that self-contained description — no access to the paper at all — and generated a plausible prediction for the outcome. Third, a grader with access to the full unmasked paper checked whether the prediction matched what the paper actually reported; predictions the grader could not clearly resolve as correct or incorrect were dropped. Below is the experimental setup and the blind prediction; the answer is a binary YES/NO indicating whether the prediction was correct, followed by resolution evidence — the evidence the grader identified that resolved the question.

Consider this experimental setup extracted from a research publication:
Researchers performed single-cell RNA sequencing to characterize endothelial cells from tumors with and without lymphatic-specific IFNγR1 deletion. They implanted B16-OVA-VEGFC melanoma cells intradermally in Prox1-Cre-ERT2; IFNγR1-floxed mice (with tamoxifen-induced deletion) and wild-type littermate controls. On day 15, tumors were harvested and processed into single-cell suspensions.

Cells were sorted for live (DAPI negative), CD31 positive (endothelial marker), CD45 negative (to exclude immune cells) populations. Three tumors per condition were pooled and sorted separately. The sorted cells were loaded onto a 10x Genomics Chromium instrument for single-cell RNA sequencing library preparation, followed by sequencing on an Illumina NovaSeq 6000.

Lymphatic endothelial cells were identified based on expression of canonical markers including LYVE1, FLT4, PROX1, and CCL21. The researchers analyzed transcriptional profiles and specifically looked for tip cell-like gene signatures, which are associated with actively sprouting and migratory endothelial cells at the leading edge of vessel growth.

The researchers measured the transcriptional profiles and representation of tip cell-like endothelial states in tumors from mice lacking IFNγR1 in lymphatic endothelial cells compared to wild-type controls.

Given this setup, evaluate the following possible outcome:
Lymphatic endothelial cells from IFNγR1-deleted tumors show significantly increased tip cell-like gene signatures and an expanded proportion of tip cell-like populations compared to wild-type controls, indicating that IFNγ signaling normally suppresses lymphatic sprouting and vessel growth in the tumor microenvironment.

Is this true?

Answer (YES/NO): YES